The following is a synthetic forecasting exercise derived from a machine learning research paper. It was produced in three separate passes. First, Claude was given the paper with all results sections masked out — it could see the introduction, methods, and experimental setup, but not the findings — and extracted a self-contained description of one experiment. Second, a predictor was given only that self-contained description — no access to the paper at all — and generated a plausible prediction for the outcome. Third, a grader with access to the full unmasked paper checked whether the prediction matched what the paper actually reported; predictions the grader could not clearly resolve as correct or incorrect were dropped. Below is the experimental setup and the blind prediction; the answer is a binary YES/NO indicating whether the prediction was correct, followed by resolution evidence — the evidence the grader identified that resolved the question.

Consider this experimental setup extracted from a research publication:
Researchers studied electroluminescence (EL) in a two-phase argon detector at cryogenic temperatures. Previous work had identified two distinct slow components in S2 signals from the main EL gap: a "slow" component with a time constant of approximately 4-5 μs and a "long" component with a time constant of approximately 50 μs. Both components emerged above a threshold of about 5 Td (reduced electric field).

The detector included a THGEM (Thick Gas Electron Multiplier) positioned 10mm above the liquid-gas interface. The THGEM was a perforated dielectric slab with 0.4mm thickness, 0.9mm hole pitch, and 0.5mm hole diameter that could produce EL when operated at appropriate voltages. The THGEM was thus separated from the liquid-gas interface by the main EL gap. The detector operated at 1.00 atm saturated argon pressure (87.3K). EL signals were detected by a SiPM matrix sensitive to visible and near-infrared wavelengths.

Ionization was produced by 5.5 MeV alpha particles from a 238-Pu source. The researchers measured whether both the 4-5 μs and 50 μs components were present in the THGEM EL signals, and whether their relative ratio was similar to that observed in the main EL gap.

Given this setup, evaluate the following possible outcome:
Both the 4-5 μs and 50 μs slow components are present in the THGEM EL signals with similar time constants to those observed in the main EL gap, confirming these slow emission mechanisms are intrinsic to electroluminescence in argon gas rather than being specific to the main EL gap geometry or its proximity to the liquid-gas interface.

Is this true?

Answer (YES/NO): YES